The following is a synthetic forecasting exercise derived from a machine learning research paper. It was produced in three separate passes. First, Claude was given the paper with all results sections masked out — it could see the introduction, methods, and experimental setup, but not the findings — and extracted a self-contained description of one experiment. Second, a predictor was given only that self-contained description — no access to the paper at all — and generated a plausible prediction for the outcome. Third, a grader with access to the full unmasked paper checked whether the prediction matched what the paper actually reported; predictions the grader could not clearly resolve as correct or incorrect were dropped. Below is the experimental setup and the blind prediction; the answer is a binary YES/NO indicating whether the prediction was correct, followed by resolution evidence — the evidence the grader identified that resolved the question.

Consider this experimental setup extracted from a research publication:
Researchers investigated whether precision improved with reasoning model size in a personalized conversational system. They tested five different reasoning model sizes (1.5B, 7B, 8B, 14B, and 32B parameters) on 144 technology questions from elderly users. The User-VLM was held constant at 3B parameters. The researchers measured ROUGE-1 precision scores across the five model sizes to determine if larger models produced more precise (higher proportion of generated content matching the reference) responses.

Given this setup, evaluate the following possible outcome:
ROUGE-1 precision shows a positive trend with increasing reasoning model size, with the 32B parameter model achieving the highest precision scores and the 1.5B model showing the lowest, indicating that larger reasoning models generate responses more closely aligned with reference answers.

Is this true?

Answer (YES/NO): NO